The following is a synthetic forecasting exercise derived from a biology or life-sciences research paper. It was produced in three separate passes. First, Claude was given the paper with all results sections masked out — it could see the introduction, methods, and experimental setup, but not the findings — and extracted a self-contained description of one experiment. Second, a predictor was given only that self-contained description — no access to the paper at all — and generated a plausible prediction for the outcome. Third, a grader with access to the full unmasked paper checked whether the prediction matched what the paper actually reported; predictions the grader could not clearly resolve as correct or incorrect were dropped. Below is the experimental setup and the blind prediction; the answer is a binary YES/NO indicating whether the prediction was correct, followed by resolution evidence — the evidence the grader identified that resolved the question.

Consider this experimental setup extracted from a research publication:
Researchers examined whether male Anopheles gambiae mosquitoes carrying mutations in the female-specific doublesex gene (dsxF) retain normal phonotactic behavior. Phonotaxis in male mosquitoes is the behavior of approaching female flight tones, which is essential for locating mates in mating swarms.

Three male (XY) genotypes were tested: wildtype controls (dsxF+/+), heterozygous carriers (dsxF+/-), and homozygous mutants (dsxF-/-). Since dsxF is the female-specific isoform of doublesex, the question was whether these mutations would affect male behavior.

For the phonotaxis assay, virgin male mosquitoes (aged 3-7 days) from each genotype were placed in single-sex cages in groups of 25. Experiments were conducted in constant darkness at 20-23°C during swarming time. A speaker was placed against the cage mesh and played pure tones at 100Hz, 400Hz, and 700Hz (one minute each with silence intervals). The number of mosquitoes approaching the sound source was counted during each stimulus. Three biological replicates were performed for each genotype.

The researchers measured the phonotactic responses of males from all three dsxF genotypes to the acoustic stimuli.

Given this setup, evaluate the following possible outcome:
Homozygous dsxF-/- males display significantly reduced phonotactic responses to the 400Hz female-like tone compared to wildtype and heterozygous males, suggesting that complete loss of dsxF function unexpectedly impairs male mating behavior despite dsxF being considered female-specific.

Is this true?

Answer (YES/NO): NO